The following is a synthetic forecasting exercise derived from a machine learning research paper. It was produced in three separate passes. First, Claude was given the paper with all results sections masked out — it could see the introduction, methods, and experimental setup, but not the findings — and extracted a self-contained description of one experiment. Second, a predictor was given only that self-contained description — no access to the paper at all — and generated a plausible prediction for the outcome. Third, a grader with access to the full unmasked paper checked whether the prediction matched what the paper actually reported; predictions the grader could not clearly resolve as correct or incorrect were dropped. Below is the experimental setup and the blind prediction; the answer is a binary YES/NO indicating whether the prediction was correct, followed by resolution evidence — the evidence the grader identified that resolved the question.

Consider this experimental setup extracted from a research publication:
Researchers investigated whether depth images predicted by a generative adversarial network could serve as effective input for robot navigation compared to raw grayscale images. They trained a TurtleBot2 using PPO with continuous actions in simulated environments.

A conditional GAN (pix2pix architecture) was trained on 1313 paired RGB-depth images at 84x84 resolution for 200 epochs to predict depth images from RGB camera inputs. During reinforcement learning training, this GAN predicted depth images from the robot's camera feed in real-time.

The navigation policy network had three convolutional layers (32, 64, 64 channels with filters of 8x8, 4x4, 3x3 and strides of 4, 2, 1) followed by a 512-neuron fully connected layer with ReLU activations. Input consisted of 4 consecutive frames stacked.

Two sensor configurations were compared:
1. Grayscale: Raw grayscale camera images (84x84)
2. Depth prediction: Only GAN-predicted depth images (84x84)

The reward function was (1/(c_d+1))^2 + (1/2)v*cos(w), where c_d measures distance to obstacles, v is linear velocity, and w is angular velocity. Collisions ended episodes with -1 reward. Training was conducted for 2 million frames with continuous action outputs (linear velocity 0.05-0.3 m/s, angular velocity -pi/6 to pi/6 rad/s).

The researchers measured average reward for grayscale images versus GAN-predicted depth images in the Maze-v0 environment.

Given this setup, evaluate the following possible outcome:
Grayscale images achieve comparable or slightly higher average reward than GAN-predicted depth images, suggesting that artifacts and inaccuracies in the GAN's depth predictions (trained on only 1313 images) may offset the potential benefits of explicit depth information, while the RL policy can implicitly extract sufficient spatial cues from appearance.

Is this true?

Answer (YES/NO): NO